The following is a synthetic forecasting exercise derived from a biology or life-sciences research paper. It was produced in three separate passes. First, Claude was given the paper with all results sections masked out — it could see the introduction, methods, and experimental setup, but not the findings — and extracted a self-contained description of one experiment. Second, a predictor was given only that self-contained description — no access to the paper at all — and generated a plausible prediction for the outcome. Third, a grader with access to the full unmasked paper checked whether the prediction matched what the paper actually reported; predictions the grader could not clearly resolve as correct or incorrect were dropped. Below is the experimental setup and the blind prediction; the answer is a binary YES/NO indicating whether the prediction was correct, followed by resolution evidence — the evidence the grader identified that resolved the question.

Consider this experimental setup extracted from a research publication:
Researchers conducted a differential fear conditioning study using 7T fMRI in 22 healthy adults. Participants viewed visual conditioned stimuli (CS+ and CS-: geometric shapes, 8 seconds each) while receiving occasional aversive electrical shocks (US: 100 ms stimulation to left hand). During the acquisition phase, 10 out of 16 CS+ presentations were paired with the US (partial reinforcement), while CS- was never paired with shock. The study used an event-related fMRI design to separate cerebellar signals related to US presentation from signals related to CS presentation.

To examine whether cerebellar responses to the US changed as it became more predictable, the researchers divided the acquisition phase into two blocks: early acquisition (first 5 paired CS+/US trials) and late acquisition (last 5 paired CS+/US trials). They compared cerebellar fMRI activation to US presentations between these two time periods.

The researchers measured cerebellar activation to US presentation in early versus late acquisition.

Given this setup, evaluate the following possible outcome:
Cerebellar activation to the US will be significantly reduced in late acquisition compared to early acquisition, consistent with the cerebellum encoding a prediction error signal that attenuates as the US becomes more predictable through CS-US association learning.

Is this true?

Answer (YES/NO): NO